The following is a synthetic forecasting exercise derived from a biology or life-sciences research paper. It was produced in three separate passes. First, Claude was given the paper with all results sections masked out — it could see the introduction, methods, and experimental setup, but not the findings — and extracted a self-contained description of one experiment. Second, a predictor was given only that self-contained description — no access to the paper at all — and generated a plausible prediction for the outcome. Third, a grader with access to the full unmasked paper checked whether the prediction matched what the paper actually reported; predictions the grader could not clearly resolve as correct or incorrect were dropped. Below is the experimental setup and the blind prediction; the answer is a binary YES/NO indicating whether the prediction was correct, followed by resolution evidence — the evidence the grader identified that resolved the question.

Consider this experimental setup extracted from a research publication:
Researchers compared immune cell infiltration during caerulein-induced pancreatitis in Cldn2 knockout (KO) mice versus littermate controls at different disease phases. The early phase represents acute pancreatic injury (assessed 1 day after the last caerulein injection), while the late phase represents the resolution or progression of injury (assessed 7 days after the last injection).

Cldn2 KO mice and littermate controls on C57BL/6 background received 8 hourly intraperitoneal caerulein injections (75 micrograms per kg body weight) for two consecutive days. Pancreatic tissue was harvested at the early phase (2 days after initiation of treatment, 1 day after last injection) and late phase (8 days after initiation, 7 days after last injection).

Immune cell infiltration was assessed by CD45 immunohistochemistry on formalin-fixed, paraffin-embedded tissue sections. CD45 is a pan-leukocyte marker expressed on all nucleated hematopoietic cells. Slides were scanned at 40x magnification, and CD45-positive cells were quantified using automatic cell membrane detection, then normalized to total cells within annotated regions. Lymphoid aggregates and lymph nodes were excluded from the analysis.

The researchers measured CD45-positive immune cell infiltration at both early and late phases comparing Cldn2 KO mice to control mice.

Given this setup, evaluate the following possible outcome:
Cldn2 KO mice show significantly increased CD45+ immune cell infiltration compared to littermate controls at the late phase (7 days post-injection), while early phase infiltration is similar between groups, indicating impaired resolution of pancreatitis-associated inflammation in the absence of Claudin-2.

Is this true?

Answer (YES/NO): NO